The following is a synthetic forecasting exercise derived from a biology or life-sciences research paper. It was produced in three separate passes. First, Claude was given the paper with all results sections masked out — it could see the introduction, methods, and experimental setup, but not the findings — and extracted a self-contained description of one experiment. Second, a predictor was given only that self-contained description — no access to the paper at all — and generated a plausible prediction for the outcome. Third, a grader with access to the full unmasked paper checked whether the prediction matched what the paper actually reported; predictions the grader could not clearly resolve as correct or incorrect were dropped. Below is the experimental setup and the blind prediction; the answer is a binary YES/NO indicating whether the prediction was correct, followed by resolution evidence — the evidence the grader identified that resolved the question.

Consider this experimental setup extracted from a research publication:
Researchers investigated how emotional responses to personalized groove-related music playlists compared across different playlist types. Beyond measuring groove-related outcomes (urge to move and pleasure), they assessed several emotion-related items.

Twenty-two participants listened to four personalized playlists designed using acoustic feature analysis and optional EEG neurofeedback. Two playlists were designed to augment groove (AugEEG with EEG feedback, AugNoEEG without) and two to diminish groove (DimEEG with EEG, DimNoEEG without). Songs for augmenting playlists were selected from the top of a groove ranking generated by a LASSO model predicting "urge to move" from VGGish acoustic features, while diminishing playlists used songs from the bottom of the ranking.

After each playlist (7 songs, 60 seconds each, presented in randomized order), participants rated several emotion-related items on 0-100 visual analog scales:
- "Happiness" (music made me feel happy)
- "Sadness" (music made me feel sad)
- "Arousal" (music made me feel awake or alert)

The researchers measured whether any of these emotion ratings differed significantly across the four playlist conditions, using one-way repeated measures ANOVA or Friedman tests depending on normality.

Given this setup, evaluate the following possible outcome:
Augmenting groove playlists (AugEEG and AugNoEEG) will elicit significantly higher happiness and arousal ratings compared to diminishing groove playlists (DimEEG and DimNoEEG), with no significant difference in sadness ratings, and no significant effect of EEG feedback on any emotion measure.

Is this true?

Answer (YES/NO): NO